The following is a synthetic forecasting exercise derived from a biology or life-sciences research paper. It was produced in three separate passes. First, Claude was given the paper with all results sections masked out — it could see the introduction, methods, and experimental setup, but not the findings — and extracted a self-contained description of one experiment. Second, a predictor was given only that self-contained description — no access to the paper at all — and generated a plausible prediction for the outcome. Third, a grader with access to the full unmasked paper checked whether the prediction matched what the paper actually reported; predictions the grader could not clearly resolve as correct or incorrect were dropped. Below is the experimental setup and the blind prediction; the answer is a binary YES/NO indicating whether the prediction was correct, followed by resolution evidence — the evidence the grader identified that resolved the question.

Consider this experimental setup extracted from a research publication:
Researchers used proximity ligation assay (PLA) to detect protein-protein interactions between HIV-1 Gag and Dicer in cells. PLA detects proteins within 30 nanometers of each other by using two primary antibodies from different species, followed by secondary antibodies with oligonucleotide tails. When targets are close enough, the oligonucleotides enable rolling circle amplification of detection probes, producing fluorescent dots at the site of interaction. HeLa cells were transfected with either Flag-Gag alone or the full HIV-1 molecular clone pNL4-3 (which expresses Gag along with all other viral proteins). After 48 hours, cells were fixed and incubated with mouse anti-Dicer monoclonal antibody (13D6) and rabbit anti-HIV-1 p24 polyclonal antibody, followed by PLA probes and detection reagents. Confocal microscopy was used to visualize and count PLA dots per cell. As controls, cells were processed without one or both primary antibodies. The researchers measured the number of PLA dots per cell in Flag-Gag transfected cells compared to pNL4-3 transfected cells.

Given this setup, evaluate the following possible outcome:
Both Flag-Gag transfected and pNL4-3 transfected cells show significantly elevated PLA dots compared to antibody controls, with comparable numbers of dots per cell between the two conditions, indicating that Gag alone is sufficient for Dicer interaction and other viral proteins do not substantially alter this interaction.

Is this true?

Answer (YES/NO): NO